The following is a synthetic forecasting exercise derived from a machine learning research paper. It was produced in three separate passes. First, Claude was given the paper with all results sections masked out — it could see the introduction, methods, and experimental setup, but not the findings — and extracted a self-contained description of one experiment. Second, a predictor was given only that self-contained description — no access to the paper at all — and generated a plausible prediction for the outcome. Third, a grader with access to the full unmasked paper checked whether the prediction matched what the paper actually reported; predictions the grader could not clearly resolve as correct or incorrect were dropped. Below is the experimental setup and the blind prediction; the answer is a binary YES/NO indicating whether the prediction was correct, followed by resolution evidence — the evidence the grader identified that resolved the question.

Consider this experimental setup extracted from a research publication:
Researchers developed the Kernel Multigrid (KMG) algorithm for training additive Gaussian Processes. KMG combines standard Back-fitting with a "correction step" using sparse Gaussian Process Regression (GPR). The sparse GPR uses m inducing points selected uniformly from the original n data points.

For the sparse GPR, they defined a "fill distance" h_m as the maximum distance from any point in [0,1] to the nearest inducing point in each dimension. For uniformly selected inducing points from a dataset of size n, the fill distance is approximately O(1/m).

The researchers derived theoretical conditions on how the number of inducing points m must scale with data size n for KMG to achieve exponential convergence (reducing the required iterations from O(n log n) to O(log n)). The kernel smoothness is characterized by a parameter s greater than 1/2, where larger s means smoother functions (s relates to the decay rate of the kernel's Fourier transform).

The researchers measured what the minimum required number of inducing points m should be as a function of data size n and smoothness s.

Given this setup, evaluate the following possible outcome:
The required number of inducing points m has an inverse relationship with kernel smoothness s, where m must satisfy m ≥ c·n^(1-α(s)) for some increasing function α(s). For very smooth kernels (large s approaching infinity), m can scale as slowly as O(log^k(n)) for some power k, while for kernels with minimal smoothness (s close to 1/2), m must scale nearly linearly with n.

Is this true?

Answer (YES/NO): NO